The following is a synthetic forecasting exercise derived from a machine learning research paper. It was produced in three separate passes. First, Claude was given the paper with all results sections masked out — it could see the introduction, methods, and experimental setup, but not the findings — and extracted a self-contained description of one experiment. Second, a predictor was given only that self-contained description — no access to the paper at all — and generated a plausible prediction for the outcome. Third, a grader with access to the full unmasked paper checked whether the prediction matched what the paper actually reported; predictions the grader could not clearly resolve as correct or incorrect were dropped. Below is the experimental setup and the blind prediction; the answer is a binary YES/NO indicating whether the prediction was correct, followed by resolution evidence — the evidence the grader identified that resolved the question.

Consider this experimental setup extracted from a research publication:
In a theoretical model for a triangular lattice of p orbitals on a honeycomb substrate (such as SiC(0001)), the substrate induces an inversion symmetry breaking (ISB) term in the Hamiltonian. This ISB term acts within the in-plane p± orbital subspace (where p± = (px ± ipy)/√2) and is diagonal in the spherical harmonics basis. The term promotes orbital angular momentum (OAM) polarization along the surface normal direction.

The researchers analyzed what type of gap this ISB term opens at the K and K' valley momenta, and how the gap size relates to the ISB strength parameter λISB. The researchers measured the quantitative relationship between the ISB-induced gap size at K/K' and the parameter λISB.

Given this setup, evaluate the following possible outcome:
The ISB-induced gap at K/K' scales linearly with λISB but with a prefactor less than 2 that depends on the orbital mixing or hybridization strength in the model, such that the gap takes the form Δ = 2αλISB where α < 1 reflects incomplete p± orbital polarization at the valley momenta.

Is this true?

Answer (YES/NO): NO